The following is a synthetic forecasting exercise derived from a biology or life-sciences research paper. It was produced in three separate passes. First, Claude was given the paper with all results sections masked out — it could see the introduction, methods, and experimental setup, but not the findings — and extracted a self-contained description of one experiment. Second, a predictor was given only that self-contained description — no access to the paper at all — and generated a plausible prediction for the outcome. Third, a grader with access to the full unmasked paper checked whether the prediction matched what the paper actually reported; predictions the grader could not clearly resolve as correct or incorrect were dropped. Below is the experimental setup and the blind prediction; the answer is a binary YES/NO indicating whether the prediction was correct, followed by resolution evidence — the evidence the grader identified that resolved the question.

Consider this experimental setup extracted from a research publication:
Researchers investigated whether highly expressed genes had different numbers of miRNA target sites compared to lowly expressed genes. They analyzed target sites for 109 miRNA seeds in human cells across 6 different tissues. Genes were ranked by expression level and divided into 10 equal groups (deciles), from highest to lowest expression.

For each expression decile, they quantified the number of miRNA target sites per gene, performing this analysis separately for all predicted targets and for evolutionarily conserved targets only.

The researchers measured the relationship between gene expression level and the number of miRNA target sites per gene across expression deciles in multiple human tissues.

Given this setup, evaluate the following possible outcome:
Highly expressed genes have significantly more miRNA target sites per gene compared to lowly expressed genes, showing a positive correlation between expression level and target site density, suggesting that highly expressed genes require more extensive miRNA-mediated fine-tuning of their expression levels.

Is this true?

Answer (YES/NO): NO